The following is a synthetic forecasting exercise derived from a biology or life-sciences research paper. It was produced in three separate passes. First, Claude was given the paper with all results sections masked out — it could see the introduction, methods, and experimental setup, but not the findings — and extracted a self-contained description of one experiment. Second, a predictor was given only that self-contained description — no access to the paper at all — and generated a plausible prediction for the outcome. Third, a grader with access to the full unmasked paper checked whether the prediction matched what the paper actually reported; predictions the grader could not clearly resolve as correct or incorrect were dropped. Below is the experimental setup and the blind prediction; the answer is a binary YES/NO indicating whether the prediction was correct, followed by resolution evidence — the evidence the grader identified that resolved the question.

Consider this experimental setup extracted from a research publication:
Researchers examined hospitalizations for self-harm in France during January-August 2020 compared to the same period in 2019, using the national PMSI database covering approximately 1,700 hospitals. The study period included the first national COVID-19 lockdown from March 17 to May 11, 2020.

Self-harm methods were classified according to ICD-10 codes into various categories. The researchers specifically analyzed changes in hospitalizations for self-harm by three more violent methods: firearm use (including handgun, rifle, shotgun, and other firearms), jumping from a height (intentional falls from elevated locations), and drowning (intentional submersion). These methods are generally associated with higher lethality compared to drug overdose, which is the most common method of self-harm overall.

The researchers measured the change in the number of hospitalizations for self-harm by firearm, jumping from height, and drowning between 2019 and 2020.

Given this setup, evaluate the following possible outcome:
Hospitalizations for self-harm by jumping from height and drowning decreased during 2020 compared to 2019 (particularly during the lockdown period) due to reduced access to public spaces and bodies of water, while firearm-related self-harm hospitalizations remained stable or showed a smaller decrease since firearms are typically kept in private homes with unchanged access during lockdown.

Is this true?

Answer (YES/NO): NO